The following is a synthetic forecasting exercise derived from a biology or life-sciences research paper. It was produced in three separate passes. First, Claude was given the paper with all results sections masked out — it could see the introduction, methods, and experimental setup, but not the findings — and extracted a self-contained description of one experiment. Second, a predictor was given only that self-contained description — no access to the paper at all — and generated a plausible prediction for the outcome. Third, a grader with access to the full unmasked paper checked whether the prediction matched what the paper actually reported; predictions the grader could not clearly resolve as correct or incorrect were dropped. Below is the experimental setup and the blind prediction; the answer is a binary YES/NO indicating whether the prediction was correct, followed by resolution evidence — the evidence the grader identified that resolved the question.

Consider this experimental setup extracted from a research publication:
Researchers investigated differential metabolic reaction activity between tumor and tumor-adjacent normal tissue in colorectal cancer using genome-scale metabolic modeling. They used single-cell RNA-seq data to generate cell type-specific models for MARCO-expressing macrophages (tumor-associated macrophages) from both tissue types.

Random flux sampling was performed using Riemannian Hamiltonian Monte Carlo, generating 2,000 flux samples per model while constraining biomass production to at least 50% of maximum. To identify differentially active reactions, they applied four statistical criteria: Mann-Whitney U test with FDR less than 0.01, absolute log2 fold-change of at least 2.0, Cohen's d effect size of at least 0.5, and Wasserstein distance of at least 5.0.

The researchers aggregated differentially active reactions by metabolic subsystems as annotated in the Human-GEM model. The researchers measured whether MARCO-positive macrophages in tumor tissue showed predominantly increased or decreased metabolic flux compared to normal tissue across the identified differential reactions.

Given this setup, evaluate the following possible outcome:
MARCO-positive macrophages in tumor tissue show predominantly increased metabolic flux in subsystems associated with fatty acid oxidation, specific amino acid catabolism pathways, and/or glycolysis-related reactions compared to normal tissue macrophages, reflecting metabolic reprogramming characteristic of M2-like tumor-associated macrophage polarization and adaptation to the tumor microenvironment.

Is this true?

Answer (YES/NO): NO